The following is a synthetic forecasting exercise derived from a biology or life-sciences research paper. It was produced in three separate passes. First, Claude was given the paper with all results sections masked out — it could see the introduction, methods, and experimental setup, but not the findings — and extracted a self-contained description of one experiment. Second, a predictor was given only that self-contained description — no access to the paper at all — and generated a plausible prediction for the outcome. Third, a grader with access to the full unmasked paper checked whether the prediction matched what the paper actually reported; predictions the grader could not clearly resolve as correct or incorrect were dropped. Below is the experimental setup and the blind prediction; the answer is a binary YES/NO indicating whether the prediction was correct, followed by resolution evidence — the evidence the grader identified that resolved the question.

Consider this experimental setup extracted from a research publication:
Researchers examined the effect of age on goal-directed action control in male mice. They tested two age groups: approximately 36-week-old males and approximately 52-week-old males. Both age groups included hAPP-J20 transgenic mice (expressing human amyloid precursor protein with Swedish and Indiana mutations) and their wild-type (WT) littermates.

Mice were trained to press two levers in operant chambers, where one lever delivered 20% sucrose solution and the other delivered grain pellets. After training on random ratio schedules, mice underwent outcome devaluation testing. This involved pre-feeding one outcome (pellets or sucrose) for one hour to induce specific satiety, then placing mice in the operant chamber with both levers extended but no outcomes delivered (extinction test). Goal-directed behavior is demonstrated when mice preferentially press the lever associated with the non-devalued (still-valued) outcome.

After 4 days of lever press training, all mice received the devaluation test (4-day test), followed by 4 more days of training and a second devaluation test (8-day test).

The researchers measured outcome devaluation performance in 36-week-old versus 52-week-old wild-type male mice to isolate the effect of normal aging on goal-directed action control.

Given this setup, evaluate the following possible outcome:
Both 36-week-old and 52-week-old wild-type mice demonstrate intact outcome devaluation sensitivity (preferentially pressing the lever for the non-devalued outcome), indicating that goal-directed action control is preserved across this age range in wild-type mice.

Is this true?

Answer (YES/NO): NO